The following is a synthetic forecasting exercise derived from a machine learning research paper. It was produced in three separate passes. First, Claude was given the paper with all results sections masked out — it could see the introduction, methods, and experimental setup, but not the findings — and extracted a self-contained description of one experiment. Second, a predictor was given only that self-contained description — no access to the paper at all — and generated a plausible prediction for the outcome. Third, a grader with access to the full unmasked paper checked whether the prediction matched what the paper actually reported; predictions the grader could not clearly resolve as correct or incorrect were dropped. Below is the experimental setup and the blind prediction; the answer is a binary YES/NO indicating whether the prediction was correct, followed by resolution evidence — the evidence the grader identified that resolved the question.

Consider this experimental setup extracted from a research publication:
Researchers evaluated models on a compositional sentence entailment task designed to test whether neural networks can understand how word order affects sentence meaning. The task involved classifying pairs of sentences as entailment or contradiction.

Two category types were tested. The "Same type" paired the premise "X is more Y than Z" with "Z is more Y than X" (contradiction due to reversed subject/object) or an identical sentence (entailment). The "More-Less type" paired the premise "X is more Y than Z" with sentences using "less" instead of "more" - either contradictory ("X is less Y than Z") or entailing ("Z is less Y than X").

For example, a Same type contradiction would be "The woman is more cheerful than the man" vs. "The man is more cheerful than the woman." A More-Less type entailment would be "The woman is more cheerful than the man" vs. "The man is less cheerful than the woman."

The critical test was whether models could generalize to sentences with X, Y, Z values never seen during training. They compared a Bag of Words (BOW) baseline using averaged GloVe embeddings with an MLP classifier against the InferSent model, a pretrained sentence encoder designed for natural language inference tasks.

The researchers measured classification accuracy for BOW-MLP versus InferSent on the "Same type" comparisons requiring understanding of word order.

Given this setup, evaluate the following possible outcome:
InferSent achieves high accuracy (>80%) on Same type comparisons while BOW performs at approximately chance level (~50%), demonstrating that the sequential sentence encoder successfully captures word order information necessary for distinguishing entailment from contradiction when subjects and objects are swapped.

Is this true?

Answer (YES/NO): NO